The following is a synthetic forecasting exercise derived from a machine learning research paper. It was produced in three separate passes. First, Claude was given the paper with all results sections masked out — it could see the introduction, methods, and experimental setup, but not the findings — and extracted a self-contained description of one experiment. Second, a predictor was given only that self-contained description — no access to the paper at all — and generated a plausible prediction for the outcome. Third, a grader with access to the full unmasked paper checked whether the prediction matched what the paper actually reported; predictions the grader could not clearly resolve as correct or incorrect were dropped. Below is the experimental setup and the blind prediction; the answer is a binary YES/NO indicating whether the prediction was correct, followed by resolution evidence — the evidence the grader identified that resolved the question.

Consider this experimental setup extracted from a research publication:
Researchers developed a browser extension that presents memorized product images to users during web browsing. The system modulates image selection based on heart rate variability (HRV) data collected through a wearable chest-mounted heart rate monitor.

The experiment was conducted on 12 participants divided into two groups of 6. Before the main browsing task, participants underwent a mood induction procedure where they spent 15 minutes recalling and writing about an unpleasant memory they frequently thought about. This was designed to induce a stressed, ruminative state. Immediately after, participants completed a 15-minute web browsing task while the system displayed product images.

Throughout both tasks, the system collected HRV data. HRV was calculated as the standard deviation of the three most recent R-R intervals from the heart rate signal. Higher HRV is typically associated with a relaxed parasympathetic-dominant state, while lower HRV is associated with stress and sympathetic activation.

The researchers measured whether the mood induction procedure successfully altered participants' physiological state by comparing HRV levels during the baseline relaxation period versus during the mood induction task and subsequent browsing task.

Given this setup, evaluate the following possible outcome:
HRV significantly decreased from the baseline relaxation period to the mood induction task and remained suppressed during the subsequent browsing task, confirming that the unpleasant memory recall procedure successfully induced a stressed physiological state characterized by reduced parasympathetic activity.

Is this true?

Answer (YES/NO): NO